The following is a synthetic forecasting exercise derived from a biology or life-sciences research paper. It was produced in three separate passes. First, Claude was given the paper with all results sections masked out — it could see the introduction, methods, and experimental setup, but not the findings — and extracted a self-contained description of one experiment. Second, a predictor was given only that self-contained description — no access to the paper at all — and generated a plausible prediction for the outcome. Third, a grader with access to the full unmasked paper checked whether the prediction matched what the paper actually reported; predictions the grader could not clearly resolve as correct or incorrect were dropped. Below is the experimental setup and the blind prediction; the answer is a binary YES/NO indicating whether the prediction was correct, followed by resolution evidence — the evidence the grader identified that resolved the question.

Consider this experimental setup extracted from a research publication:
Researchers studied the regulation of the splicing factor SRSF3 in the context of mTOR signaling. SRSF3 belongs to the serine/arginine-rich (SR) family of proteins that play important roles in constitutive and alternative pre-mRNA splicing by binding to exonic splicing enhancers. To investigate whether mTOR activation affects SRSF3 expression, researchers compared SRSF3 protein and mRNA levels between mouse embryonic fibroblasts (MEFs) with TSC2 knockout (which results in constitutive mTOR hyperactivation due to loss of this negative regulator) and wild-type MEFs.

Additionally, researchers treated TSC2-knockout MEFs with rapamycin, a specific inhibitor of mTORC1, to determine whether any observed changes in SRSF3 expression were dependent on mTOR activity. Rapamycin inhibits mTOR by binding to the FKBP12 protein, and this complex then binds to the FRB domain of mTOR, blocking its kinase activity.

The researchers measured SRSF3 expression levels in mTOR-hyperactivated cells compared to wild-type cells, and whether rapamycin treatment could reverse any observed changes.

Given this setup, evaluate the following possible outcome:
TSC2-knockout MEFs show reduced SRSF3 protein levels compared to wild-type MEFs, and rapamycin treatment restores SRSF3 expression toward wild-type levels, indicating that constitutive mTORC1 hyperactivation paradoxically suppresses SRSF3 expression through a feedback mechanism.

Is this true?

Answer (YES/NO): NO